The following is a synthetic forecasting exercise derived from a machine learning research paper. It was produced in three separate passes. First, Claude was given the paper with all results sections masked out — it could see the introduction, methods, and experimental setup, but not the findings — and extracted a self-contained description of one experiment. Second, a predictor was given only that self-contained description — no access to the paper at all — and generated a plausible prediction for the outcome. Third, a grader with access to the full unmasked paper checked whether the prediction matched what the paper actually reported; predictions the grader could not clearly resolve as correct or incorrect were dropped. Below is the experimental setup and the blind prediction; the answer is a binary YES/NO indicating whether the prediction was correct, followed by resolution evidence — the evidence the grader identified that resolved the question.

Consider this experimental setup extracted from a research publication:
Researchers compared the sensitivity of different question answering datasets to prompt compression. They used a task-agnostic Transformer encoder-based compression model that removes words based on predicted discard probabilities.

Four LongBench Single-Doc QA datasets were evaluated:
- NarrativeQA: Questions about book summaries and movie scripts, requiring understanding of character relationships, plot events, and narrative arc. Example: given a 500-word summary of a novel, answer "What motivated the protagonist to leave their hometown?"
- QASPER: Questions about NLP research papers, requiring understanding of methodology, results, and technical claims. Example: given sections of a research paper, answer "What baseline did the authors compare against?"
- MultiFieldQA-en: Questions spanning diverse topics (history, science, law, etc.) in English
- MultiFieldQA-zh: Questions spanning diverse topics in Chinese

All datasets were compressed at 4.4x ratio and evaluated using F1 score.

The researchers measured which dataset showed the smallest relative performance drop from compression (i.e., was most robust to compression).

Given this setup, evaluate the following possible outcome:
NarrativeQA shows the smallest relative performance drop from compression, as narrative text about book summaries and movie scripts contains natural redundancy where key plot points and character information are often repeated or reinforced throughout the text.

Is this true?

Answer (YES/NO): NO